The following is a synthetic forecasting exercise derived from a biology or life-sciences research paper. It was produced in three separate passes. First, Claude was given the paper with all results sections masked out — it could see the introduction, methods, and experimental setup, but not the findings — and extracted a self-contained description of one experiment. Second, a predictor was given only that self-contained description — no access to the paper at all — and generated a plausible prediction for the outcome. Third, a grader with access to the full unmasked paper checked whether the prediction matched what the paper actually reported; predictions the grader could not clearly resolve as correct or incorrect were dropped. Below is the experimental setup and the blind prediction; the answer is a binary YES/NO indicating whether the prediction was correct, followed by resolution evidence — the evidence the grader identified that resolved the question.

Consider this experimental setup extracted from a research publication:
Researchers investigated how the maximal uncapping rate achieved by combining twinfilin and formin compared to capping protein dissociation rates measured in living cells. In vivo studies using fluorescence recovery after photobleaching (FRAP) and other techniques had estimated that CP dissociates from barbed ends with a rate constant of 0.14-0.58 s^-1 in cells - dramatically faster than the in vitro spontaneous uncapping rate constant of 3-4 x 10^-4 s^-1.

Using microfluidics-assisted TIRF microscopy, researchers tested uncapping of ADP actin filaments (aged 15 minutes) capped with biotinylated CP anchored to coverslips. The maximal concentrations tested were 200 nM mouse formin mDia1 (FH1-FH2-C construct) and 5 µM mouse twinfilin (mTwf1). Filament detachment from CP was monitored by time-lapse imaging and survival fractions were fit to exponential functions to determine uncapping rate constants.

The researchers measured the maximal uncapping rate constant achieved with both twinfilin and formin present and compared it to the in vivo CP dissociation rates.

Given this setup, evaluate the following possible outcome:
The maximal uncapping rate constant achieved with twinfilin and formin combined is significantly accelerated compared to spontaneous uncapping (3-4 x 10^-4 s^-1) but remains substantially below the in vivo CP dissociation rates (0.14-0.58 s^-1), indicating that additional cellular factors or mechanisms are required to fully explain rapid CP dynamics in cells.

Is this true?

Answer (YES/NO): NO